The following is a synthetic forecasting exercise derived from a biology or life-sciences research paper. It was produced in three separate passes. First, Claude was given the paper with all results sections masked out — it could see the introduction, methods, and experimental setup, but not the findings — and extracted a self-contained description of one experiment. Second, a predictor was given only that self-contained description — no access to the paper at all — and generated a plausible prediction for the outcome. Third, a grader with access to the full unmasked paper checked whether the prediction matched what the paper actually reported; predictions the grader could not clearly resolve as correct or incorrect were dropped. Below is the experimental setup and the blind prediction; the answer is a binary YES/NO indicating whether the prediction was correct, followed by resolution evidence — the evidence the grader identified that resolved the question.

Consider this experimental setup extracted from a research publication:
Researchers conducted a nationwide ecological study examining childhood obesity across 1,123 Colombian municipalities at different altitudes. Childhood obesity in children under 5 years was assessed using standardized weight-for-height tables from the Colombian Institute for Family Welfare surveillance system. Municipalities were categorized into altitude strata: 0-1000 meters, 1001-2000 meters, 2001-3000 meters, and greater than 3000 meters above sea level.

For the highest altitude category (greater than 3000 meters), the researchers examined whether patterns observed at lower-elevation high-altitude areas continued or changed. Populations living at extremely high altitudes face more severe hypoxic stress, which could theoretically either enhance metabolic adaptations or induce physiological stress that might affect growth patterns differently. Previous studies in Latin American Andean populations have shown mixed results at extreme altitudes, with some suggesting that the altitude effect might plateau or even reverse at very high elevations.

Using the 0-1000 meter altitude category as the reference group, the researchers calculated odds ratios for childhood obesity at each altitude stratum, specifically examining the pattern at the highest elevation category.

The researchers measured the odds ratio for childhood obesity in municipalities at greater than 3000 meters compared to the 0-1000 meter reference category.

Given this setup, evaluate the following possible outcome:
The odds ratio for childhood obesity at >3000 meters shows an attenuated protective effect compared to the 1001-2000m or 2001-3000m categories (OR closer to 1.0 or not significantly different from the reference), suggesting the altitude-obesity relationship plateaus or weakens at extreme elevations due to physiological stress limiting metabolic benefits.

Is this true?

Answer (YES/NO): YES